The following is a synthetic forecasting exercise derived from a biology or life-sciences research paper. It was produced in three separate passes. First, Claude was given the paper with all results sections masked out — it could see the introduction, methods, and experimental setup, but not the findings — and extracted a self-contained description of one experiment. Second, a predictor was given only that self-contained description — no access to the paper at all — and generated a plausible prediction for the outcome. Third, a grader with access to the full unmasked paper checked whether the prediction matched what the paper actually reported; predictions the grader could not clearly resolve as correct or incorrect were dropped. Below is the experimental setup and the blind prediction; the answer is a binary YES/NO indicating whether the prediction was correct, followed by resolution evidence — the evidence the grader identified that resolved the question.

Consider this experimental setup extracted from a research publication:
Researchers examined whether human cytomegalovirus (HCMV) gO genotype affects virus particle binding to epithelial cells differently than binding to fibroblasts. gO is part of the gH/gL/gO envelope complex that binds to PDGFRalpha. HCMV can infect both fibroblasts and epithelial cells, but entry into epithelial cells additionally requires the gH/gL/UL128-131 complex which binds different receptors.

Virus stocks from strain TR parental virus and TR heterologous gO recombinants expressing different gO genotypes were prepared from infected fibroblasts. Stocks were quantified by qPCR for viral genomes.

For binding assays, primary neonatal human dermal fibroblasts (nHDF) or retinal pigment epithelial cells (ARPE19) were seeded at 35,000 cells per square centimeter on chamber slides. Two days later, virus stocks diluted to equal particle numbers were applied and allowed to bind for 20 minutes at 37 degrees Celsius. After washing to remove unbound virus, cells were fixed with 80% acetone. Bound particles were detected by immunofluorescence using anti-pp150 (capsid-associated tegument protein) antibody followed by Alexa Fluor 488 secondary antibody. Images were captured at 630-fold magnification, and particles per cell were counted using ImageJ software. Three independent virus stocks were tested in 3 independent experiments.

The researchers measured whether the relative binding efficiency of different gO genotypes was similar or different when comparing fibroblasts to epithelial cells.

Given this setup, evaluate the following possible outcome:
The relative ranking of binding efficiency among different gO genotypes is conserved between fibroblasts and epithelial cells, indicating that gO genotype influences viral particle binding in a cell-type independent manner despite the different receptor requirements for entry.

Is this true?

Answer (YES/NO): YES